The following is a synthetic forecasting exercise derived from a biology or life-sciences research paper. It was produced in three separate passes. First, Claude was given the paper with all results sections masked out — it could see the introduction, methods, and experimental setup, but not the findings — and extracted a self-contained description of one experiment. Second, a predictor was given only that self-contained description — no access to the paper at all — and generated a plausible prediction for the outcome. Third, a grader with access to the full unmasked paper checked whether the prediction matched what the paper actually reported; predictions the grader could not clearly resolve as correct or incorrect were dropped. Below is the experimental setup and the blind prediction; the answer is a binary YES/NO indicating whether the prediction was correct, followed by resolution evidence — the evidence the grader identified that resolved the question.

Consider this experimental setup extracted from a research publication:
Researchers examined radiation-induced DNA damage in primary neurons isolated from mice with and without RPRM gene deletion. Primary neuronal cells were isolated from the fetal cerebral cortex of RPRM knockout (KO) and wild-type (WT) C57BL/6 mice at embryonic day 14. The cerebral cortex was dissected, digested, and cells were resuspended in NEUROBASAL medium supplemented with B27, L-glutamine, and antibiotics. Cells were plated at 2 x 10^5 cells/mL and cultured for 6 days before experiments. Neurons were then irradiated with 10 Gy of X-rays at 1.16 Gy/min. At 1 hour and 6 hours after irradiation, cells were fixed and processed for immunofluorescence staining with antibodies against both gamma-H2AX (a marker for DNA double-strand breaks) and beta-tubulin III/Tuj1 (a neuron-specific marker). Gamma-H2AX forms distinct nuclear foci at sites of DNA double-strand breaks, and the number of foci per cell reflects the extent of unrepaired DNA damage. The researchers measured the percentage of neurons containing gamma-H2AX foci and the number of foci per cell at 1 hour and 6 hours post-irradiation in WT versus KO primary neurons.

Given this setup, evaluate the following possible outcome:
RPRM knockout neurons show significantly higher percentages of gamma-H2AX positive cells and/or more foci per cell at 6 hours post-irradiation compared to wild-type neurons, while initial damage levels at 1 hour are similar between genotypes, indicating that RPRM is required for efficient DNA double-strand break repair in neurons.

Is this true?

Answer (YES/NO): NO